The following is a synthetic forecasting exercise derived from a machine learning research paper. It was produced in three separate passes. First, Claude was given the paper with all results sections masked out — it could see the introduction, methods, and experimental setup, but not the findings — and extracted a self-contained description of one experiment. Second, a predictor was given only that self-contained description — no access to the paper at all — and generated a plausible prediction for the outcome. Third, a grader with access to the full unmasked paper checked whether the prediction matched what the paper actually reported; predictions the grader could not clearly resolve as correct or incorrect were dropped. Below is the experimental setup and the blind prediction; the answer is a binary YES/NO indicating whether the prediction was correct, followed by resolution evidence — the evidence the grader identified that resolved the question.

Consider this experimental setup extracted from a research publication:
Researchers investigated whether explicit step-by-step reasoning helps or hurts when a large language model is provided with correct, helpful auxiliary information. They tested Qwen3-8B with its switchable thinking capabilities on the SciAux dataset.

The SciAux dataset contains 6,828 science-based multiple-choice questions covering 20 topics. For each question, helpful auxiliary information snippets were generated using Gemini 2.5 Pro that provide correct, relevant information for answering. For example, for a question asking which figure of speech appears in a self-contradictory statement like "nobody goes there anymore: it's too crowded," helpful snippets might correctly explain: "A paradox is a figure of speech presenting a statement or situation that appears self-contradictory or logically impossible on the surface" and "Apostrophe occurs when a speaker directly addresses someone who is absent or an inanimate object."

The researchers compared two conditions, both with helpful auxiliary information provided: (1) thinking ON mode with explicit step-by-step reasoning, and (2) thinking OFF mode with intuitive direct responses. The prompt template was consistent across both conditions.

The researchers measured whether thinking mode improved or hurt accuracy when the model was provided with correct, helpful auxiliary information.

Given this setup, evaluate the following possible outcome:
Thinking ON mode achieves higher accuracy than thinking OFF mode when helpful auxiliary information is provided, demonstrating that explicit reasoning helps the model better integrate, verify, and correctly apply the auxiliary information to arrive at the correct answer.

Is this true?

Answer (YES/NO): YES